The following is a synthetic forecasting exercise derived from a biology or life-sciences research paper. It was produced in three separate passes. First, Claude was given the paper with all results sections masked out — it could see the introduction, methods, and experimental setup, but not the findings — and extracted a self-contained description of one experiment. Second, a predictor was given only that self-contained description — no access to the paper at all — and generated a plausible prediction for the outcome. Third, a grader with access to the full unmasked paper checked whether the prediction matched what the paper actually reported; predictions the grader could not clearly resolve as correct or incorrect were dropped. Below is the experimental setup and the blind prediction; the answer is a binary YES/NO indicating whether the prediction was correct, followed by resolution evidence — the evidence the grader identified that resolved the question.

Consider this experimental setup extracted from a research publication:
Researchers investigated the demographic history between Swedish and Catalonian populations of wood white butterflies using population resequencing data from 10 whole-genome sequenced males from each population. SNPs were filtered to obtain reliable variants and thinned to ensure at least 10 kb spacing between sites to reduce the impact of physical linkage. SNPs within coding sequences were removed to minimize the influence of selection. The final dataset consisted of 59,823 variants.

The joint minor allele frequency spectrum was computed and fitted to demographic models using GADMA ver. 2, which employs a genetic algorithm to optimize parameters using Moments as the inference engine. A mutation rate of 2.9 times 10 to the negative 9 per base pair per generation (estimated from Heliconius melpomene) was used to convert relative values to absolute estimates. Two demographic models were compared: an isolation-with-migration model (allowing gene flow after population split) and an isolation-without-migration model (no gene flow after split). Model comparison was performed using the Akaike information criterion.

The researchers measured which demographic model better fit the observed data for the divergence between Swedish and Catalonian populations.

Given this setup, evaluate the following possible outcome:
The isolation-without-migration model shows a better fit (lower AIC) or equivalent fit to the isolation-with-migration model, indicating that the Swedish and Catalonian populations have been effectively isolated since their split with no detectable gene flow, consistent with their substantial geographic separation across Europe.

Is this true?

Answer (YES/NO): NO